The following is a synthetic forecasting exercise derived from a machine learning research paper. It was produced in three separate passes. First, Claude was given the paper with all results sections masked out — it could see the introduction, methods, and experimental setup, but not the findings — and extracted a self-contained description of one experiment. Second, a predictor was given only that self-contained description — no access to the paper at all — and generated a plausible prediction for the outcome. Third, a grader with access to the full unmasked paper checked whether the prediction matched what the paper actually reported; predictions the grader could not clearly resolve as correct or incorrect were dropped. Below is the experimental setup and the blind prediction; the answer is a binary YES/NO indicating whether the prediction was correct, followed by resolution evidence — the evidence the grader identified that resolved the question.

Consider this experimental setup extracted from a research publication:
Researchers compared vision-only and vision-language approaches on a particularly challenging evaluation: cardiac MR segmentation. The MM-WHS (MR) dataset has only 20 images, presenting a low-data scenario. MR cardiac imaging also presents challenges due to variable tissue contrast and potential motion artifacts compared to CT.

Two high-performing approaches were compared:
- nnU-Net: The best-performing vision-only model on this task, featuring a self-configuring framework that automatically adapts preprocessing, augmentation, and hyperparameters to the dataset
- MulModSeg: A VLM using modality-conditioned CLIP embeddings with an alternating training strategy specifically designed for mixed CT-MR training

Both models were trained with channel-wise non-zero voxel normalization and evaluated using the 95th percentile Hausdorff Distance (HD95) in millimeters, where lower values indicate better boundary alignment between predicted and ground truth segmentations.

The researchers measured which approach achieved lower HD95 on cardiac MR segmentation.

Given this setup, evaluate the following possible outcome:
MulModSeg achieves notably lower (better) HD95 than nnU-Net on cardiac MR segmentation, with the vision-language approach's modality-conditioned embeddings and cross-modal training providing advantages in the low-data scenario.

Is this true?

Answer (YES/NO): YES